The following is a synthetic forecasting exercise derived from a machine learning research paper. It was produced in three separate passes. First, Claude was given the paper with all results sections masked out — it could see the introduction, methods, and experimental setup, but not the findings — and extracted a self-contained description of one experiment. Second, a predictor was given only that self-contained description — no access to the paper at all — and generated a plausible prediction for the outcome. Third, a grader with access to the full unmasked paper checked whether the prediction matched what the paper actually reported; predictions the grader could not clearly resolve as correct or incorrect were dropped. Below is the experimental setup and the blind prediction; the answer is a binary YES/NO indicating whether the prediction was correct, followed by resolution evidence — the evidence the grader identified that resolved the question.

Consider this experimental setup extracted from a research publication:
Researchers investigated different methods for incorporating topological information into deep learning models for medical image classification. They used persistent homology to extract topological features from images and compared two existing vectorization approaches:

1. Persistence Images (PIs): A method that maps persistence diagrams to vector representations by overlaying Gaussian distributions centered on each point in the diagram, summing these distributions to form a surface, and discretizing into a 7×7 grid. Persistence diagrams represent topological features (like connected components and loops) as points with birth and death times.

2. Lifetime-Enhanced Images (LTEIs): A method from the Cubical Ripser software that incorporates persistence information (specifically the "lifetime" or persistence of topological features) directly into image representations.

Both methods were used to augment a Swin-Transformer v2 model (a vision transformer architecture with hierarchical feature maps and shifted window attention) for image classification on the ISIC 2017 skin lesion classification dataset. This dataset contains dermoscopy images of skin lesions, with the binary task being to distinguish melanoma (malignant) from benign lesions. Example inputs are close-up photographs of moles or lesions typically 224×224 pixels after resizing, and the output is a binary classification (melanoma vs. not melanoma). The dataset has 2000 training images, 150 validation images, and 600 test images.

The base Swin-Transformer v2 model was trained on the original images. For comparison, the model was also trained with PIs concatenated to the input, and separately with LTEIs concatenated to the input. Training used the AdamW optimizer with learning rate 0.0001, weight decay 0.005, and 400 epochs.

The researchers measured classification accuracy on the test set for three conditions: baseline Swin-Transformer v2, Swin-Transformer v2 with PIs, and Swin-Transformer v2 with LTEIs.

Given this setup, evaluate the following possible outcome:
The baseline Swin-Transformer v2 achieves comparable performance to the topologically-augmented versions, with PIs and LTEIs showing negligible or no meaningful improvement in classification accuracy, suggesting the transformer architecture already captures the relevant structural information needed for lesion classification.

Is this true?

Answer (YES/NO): NO